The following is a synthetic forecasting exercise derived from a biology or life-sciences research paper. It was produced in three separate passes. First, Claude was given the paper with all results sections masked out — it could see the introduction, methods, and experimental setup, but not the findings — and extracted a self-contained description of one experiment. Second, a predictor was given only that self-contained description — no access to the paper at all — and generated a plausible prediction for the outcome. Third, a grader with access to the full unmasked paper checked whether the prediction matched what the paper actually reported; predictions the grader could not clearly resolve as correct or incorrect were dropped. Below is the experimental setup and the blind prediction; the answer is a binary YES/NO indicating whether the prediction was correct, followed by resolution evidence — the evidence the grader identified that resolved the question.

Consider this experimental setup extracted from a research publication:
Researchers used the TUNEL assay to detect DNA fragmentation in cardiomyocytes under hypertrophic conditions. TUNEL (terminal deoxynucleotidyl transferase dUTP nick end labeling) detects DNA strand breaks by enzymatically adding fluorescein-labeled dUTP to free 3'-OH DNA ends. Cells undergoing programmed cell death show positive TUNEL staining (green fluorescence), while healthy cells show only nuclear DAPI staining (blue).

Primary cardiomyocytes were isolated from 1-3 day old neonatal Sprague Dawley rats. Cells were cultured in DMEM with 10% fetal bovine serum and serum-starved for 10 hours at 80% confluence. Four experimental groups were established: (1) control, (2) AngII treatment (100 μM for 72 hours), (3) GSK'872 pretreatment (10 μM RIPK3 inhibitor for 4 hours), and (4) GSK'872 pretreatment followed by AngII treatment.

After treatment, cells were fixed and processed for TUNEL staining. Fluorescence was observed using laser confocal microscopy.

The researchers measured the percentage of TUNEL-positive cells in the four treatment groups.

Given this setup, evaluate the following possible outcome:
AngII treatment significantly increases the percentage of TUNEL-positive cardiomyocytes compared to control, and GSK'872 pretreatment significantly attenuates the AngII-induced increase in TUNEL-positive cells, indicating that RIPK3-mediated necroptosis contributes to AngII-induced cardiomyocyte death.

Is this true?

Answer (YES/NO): YES